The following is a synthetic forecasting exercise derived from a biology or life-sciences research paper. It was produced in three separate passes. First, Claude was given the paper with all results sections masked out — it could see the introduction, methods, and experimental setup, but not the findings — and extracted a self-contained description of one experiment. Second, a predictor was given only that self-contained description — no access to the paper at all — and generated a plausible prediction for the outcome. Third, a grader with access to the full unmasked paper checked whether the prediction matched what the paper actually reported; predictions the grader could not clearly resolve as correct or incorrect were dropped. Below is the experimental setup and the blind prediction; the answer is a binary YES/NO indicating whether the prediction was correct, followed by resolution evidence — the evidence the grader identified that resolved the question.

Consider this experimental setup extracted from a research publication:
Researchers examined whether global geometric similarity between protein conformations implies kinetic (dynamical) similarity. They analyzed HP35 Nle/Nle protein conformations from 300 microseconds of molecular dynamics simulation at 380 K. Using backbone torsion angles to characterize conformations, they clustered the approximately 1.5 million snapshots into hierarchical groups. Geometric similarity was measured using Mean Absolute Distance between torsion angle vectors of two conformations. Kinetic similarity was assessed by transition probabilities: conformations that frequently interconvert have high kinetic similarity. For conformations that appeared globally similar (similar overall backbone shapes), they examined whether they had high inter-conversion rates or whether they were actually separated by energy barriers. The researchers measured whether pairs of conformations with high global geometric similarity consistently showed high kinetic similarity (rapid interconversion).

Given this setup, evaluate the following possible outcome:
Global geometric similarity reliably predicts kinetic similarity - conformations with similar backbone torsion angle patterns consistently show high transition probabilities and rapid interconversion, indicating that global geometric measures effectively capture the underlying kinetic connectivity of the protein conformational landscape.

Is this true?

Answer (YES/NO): NO